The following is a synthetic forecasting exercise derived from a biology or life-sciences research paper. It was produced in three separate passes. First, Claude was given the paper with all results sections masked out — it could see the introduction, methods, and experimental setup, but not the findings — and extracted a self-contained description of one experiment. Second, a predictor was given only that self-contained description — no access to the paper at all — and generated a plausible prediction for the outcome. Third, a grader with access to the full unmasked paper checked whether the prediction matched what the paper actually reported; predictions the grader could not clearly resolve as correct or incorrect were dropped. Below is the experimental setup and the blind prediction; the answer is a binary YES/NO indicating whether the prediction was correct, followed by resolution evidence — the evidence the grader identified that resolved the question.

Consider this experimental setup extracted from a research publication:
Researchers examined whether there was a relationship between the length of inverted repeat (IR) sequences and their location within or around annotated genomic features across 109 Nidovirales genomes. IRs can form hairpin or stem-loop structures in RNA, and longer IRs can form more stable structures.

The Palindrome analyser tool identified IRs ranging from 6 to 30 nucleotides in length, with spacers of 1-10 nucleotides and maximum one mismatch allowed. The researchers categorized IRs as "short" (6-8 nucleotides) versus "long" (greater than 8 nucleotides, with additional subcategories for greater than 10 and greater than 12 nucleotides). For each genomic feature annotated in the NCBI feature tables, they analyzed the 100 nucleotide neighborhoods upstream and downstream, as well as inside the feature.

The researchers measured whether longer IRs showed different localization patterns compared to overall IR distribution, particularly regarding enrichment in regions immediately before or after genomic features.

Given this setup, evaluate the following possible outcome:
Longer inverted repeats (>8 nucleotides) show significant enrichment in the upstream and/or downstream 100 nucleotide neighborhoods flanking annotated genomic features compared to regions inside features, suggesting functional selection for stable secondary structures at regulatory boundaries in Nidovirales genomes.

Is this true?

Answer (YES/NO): NO